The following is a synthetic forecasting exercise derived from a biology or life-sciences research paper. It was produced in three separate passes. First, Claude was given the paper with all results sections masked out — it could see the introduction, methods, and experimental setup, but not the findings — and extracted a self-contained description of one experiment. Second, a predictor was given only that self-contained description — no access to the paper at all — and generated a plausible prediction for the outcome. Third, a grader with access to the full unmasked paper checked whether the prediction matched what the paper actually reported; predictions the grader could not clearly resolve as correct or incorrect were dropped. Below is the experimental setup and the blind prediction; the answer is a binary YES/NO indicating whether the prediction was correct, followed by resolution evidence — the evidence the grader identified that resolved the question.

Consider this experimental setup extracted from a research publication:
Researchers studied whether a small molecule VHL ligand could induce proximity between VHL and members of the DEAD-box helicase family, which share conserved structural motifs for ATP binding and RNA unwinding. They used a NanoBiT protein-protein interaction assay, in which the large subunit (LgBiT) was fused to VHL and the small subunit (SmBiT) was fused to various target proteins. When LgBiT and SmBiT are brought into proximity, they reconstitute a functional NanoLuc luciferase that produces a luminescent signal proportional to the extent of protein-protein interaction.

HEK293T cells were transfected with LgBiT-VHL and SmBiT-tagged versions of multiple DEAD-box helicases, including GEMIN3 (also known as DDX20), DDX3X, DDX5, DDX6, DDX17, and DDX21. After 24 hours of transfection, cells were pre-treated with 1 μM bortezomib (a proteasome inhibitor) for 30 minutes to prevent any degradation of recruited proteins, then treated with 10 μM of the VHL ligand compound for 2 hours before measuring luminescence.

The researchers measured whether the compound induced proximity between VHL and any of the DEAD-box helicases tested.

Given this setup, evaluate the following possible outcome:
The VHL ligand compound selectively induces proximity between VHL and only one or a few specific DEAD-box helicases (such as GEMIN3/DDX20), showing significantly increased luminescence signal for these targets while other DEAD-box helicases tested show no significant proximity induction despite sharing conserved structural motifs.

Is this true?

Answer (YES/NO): YES